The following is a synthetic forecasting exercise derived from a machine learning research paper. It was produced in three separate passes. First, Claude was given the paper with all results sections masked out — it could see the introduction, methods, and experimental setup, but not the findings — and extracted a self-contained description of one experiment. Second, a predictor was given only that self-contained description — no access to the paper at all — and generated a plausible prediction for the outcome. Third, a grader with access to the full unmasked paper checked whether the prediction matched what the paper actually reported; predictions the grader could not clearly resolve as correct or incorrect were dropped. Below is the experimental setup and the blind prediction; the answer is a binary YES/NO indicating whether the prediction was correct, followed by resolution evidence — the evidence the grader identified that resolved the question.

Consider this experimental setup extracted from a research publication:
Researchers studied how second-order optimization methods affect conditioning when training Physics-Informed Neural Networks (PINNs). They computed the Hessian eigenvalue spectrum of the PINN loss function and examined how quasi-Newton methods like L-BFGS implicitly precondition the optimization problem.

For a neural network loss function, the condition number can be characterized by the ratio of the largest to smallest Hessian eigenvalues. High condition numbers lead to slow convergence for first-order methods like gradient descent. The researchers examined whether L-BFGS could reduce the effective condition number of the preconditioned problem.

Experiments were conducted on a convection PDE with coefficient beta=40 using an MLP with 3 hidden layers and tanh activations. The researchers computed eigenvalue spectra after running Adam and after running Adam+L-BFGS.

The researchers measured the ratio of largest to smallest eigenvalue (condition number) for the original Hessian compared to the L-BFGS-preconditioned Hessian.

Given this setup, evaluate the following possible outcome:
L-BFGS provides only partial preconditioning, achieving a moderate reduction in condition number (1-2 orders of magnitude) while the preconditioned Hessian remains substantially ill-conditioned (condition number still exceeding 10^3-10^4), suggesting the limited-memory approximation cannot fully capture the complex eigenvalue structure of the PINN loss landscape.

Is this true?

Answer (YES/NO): NO